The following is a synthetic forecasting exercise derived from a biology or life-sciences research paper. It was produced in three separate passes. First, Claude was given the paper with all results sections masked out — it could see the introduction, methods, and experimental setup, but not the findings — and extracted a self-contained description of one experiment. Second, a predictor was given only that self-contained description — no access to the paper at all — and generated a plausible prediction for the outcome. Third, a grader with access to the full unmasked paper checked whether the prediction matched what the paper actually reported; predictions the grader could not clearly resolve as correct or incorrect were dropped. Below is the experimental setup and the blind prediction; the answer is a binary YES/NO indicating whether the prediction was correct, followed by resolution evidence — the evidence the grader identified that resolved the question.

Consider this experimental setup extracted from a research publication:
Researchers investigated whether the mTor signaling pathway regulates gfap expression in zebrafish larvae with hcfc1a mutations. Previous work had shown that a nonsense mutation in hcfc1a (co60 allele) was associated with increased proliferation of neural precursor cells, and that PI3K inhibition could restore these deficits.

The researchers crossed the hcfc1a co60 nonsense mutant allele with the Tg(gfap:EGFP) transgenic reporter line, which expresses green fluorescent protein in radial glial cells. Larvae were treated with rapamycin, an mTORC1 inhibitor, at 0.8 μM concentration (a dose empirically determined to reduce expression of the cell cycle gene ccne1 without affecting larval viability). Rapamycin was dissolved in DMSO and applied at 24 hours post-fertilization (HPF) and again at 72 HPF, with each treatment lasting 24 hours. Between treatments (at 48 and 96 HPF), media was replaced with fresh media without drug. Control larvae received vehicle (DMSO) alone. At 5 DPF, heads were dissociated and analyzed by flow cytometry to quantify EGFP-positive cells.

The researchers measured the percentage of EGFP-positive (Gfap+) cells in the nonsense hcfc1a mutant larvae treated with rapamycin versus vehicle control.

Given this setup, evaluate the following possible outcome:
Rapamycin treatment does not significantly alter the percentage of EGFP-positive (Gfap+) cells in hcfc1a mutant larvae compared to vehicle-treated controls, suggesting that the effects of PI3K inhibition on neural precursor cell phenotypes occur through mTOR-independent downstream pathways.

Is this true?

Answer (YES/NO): NO